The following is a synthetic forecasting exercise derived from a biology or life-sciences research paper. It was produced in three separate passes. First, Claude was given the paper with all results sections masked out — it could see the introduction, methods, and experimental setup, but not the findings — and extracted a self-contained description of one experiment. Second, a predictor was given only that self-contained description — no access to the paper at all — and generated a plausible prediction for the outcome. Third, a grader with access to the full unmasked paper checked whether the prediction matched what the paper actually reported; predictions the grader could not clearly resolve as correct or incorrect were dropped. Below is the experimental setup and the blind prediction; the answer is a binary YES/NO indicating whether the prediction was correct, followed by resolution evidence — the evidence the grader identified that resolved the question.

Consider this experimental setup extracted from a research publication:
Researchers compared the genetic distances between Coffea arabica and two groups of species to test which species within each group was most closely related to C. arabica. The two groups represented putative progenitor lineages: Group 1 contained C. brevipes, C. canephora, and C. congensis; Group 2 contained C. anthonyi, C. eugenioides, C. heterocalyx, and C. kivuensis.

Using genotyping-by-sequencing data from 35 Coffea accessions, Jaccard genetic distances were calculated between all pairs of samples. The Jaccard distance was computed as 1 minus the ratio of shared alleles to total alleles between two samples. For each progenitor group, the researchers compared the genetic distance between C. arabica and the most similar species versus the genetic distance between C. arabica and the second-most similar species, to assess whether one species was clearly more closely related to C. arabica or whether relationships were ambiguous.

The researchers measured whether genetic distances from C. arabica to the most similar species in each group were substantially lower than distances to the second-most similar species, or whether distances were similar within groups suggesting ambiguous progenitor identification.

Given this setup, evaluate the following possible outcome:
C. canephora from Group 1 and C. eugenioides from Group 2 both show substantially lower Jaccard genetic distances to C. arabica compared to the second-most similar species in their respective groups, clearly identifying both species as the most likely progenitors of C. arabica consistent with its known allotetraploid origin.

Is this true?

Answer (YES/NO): YES